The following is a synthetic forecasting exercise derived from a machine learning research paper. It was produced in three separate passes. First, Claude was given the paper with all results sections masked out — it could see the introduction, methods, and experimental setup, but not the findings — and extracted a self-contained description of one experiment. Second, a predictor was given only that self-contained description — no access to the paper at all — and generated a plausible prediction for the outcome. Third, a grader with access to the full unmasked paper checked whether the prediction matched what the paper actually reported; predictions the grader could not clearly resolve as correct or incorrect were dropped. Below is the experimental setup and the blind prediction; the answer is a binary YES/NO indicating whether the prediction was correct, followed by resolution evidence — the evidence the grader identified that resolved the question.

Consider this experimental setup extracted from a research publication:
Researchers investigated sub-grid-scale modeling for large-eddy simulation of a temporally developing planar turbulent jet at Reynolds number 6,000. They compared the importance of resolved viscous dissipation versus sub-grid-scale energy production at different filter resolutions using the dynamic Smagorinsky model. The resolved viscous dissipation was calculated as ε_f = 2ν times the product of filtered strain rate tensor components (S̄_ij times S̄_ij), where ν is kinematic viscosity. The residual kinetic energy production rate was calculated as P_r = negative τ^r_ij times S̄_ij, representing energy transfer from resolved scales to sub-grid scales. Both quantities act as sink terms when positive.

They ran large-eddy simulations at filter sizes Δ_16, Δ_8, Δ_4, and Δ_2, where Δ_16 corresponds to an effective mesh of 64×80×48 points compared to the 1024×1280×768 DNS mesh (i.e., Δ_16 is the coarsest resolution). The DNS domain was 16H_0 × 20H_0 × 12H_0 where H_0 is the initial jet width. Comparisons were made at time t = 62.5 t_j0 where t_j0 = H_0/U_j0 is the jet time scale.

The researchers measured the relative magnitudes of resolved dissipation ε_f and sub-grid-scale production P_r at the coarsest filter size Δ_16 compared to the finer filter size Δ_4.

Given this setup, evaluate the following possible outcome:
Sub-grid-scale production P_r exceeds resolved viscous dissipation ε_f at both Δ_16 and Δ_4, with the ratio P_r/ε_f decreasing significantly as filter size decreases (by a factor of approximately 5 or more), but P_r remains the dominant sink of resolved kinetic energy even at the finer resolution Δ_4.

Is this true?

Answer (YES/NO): NO